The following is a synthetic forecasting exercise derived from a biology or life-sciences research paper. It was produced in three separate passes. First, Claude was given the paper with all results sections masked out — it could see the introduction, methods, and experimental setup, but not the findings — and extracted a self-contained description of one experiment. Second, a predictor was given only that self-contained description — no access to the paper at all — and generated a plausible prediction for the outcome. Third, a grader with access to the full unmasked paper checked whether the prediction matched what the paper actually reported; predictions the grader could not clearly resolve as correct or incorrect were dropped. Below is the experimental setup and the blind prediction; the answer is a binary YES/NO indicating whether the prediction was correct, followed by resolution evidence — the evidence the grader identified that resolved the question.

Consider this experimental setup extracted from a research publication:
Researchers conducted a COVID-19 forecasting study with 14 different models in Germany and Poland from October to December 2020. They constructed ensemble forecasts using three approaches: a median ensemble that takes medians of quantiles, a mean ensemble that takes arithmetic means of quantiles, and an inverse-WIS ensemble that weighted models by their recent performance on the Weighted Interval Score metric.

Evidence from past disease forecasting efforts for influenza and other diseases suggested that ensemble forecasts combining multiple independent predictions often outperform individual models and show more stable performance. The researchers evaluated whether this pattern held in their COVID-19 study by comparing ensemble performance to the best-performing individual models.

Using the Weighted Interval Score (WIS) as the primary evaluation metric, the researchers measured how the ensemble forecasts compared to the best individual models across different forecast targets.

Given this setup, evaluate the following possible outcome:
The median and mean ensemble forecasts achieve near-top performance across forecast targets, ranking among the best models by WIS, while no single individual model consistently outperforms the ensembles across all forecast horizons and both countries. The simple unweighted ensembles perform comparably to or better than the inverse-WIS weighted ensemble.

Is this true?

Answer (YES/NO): YES